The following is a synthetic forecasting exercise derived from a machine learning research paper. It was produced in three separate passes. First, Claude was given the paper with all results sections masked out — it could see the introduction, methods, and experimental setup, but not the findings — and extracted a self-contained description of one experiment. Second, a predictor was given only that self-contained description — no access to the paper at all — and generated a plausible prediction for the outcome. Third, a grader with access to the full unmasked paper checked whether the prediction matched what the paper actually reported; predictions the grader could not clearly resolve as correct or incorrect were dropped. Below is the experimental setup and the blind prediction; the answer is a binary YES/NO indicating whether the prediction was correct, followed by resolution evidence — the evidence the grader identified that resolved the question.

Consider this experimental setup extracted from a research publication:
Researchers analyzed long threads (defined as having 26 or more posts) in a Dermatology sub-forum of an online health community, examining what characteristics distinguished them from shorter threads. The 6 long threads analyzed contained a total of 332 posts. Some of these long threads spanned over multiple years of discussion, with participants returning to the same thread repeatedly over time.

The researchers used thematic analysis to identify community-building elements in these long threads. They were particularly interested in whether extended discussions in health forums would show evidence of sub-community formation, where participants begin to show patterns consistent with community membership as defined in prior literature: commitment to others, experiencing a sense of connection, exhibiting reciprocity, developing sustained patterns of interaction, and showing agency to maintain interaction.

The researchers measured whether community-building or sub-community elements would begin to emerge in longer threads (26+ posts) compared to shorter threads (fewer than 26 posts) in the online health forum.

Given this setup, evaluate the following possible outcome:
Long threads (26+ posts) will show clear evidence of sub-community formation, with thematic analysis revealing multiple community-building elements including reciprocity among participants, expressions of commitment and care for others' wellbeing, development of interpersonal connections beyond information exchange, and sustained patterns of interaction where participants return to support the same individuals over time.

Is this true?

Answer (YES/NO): YES